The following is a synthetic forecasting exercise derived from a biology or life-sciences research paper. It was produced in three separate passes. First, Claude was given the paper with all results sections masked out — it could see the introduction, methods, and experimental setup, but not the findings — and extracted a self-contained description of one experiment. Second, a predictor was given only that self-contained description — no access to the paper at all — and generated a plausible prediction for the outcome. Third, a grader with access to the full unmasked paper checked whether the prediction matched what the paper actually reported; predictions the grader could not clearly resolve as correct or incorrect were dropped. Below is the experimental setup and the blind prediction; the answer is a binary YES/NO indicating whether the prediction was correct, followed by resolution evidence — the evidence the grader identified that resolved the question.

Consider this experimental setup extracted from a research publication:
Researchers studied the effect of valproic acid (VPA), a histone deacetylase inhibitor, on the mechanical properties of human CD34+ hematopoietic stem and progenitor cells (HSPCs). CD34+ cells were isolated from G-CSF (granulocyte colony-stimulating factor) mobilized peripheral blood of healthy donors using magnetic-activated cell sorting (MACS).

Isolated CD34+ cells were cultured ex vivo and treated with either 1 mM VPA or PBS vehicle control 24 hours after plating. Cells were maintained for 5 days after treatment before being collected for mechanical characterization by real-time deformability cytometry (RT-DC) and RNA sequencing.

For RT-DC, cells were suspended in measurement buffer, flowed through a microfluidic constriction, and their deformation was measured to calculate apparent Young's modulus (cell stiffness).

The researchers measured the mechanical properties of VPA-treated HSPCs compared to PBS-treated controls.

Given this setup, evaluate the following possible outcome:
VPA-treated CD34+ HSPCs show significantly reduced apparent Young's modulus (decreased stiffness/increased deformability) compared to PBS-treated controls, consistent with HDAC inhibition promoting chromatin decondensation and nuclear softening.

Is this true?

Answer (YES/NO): YES